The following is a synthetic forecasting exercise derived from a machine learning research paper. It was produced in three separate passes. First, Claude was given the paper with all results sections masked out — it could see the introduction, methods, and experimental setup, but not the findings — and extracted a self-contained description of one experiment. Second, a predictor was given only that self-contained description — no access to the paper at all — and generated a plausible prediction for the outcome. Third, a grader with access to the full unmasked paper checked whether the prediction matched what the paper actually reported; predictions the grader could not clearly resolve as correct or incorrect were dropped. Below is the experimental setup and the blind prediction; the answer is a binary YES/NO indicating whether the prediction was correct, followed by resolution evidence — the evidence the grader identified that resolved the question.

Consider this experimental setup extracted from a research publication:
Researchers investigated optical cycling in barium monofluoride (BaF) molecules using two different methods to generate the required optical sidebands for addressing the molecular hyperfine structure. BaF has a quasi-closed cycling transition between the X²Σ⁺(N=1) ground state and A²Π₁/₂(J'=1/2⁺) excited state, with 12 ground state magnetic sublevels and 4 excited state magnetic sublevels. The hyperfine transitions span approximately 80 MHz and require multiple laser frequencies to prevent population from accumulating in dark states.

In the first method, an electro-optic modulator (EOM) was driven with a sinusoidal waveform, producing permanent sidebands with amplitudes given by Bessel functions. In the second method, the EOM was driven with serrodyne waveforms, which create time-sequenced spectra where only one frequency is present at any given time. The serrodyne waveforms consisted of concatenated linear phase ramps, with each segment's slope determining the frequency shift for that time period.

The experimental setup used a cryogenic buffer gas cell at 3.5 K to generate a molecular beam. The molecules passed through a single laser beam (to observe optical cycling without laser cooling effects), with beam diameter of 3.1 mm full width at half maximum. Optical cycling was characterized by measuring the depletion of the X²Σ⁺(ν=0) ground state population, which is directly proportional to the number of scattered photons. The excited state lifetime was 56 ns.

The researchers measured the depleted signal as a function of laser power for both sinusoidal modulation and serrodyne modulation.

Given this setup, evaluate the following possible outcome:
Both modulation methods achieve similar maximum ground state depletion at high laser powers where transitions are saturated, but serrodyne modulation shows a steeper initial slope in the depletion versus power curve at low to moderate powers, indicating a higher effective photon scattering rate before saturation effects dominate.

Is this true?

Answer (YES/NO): NO